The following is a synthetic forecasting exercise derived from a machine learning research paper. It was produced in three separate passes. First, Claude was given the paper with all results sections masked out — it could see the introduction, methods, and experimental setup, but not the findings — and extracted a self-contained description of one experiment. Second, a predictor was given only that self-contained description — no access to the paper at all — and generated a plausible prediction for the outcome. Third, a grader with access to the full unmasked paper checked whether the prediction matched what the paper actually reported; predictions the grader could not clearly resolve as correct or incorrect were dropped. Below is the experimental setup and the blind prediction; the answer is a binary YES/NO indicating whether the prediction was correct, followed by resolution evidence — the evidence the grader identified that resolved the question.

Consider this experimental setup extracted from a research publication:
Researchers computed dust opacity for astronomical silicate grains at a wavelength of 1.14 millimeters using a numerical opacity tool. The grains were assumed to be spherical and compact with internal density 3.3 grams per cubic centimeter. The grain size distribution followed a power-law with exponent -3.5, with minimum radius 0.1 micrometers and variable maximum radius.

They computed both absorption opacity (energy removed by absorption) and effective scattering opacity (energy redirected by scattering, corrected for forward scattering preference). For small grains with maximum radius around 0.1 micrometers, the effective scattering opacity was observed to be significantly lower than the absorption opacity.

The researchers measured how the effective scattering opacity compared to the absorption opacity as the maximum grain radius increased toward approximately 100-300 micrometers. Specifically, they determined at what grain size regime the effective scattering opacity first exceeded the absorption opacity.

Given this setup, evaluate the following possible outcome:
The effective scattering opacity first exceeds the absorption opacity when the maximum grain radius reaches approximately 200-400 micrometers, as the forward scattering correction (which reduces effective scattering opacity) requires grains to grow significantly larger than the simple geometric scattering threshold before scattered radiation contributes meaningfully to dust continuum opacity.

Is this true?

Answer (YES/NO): NO